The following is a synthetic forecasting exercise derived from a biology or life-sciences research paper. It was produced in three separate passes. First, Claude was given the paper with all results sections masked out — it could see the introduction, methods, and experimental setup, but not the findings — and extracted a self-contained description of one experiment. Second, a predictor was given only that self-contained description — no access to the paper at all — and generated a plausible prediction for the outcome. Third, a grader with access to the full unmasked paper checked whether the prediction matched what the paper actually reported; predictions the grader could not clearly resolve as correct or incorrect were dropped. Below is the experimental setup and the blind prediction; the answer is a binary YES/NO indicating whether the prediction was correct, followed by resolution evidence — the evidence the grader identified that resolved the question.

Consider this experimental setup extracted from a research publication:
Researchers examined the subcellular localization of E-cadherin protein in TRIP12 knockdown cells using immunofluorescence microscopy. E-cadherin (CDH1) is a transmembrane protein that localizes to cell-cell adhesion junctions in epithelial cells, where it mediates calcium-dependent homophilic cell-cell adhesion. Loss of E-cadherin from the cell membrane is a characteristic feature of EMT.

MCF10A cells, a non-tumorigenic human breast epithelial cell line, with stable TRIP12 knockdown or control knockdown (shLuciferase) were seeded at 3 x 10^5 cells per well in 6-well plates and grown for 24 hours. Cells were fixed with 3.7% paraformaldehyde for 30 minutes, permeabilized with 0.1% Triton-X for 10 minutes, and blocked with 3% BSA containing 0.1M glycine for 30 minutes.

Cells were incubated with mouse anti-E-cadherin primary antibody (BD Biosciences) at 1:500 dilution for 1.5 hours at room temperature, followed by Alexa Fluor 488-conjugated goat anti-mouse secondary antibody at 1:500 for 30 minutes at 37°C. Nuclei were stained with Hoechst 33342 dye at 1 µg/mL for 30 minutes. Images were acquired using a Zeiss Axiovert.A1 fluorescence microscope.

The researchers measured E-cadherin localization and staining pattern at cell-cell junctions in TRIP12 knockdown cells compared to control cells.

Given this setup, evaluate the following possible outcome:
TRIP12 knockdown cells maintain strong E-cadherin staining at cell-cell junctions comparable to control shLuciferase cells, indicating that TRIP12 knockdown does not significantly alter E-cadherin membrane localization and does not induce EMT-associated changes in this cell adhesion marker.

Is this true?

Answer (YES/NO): NO